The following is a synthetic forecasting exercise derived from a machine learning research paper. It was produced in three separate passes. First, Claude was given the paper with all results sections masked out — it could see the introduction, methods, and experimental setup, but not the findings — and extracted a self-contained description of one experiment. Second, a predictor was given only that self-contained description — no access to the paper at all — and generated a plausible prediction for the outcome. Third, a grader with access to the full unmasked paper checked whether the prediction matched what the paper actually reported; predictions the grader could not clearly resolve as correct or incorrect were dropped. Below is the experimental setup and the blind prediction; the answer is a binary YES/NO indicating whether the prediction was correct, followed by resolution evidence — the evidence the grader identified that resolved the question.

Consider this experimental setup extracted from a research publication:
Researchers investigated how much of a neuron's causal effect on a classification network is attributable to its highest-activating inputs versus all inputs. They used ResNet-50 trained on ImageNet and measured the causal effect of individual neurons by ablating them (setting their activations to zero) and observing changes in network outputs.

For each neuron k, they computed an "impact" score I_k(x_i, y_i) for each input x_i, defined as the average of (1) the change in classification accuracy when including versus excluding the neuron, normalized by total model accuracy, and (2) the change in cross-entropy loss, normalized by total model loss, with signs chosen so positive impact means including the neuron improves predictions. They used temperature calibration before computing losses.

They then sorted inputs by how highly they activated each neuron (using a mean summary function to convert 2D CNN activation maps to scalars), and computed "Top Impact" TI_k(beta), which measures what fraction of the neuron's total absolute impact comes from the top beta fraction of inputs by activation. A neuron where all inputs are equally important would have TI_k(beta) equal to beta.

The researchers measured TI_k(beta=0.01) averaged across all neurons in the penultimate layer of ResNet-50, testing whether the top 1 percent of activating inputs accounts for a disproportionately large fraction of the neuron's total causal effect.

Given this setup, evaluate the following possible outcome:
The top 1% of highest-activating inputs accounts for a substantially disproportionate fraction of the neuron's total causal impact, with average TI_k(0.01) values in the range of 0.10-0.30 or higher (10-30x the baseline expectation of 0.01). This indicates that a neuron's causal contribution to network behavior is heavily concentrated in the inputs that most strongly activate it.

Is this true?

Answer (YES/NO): NO